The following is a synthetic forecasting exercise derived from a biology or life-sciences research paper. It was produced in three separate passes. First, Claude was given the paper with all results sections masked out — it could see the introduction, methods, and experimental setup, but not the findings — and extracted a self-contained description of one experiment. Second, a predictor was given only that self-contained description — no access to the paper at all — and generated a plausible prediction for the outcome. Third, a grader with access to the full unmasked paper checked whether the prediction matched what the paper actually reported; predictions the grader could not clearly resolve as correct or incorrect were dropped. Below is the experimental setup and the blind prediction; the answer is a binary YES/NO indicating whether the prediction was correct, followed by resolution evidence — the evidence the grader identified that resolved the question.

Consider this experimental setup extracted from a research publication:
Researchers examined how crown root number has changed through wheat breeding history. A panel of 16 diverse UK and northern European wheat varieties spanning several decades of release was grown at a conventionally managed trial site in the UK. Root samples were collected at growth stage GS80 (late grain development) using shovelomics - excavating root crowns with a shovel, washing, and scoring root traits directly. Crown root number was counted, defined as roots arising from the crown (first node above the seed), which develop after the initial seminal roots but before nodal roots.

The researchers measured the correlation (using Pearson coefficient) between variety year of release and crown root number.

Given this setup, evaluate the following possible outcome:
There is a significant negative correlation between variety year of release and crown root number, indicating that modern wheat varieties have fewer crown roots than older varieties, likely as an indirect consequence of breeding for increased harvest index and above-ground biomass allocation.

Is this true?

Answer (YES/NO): YES